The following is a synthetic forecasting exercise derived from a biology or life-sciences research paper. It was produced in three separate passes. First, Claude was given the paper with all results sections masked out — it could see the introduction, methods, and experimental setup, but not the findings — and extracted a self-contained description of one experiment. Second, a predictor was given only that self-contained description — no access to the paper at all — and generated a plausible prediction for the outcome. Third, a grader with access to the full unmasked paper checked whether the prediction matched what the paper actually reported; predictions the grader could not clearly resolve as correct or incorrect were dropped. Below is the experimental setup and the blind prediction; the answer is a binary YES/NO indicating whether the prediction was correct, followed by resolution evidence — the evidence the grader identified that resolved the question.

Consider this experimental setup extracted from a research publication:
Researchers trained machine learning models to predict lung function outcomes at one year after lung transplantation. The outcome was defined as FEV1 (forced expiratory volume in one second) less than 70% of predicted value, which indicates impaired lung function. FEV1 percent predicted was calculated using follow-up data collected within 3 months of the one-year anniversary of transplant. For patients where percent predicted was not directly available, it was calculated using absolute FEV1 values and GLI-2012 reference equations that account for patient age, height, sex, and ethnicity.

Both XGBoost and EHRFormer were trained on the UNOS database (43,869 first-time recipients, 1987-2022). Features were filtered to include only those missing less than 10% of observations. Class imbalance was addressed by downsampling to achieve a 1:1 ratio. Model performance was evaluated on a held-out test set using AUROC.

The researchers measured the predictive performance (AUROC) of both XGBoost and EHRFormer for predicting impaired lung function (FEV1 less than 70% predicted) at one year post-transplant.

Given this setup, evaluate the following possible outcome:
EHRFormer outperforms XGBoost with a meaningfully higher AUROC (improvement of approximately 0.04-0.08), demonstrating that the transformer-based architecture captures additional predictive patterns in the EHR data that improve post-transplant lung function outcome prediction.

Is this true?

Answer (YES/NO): NO